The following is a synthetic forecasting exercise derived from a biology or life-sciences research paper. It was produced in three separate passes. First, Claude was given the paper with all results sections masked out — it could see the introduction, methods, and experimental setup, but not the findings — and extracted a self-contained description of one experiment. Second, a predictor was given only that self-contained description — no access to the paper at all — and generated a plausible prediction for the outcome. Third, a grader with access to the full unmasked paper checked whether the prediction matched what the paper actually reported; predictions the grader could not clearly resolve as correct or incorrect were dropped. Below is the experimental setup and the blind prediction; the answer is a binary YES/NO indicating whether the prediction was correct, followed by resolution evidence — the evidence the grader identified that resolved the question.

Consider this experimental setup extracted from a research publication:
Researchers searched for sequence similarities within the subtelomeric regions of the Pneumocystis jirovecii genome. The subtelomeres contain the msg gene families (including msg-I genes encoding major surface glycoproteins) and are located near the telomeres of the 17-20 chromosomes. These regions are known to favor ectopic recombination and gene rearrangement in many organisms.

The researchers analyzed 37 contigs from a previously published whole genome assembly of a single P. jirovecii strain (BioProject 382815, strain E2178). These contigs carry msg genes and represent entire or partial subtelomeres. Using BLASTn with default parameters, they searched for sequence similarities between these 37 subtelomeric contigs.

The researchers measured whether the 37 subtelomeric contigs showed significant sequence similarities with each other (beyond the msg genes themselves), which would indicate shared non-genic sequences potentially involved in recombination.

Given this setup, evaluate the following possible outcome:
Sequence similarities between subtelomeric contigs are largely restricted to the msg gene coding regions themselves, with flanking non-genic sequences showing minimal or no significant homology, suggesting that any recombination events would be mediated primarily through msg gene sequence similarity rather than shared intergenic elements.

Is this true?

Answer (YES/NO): NO